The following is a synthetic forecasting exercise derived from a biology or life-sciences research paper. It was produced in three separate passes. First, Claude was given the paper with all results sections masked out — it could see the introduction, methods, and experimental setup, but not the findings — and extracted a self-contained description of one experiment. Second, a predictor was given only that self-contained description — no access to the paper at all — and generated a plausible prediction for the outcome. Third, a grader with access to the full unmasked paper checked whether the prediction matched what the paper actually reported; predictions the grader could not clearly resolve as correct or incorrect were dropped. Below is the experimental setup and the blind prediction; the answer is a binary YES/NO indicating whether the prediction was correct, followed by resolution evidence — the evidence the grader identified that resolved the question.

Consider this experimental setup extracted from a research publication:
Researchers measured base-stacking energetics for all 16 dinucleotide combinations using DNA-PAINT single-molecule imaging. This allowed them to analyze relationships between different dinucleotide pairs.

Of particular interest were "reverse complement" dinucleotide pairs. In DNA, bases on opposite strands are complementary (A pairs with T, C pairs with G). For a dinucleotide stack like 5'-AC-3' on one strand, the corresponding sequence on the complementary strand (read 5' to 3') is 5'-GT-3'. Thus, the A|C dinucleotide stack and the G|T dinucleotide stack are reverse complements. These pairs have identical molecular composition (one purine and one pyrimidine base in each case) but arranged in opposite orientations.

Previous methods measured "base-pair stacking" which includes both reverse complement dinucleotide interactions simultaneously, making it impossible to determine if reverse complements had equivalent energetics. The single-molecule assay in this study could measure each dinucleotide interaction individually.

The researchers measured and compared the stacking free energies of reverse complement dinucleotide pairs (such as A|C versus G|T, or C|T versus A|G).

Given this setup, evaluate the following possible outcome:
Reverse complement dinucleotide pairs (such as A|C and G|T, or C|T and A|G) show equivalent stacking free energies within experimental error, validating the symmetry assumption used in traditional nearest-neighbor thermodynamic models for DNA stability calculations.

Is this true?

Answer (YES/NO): NO